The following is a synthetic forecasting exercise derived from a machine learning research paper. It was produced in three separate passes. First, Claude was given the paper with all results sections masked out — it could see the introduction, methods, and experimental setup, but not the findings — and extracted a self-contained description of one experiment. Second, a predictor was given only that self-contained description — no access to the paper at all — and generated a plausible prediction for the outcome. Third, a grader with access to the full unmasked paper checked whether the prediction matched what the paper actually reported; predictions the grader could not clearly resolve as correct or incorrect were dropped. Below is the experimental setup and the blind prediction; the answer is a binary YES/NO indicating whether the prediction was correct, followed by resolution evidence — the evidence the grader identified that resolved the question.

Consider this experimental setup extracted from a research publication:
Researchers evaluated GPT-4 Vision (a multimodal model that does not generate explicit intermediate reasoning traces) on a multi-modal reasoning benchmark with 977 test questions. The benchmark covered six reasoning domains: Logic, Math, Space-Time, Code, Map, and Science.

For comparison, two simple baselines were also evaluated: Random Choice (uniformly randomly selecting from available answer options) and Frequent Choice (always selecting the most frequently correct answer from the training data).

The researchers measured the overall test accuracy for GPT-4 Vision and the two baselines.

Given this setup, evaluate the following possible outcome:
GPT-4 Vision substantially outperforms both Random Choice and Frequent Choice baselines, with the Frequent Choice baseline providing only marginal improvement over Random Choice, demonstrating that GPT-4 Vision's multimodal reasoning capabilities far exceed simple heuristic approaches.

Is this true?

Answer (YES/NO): YES